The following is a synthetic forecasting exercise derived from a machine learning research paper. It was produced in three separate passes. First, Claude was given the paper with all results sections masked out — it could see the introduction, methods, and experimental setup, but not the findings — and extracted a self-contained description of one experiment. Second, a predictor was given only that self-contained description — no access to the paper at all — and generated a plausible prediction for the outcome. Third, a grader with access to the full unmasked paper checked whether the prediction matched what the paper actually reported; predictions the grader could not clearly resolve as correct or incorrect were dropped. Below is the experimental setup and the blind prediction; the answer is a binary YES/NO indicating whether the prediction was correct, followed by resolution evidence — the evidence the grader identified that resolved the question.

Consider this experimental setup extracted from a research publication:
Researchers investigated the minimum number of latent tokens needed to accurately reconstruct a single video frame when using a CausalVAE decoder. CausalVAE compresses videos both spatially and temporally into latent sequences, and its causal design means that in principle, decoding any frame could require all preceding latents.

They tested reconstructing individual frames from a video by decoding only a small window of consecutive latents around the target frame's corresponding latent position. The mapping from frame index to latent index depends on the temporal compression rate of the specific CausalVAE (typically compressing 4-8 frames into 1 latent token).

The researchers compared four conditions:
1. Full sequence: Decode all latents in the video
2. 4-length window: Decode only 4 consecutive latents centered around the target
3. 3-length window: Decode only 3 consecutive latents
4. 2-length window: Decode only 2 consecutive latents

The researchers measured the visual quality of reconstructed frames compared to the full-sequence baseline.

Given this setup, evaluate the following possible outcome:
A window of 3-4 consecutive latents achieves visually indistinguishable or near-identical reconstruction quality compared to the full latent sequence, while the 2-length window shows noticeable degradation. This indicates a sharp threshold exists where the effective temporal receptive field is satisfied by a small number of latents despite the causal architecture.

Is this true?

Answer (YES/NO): YES